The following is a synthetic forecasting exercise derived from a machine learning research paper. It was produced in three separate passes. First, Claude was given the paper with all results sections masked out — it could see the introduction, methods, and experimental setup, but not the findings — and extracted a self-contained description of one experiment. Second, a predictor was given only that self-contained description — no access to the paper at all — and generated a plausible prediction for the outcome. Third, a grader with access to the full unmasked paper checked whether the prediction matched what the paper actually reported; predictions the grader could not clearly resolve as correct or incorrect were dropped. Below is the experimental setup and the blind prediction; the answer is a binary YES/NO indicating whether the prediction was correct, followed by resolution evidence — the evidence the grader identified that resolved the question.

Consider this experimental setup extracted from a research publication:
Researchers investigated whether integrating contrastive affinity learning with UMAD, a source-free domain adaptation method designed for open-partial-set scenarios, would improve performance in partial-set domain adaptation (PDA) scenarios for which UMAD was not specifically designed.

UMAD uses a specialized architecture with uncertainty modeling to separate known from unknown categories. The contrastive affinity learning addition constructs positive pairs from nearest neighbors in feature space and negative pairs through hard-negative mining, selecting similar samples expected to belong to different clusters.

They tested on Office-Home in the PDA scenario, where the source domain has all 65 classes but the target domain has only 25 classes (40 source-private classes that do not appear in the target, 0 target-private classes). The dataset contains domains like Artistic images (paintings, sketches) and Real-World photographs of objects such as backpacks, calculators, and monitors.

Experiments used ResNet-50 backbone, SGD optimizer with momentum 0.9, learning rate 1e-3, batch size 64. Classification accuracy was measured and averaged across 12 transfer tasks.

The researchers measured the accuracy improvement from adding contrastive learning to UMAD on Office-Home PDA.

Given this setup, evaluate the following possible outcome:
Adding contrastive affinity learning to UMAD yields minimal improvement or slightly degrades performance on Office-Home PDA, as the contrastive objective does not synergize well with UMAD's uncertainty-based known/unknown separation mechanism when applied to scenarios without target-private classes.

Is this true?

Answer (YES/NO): NO